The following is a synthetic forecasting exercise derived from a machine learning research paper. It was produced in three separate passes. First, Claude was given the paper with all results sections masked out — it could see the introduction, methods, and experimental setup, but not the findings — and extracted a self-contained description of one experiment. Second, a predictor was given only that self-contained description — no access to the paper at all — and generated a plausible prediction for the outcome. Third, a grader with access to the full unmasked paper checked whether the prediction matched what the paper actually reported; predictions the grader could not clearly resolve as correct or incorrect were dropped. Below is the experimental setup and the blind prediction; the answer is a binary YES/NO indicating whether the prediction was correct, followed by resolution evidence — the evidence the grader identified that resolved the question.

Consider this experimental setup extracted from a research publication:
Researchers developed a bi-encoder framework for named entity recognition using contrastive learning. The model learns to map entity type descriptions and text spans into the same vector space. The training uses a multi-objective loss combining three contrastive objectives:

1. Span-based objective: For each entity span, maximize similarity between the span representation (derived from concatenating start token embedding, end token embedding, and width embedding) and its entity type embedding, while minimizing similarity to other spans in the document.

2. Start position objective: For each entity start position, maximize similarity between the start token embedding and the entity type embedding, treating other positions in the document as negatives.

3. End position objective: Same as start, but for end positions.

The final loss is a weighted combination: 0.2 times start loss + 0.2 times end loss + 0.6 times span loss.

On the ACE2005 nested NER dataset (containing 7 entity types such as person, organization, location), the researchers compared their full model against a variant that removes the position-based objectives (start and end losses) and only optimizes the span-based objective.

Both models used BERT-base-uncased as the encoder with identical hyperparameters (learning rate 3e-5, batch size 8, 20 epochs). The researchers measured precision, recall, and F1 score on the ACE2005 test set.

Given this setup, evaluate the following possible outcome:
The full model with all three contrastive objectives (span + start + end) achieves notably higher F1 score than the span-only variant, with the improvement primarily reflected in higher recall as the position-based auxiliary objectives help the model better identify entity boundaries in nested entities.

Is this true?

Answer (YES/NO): NO